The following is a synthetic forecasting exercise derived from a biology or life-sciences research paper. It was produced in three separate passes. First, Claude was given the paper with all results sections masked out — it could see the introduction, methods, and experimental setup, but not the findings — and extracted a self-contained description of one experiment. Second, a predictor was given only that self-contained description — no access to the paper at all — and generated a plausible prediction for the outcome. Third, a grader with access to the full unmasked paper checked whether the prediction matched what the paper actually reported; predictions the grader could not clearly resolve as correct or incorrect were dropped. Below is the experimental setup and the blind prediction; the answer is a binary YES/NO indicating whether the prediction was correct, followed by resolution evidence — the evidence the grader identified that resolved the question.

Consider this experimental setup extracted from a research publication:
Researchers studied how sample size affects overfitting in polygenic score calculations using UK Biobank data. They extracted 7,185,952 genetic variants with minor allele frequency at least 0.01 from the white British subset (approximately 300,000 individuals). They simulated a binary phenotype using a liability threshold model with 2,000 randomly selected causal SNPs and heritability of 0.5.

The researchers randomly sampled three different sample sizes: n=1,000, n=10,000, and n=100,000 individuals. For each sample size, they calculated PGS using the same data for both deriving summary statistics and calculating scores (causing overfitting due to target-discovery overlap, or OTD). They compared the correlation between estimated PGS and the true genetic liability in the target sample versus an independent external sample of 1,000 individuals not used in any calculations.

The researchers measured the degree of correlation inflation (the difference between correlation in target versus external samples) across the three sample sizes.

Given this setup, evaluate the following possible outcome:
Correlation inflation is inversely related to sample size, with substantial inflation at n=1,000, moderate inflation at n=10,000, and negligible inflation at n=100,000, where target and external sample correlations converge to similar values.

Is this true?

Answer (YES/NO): NO